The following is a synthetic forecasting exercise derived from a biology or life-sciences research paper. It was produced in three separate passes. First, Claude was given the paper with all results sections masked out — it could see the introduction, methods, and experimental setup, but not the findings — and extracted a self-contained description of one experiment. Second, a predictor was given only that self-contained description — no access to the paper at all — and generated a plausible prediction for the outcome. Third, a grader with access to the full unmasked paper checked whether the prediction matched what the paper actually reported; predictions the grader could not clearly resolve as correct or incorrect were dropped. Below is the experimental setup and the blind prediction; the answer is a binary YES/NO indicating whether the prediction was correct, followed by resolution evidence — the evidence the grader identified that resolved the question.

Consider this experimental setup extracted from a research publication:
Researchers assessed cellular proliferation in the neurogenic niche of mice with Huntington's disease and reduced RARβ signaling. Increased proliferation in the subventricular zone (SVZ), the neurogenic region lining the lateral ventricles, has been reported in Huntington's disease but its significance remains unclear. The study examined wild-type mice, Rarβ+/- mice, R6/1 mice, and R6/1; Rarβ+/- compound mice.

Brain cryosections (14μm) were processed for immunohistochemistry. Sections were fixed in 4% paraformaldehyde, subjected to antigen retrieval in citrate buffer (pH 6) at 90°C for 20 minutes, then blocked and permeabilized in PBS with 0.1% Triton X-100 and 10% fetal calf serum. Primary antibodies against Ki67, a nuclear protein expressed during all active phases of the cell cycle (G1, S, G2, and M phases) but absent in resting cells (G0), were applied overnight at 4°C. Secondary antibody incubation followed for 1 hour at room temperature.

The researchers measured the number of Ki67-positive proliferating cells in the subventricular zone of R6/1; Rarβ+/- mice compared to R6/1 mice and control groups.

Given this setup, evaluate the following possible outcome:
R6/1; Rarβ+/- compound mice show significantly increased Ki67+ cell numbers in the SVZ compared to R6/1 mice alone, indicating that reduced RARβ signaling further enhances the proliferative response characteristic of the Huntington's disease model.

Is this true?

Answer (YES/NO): NO